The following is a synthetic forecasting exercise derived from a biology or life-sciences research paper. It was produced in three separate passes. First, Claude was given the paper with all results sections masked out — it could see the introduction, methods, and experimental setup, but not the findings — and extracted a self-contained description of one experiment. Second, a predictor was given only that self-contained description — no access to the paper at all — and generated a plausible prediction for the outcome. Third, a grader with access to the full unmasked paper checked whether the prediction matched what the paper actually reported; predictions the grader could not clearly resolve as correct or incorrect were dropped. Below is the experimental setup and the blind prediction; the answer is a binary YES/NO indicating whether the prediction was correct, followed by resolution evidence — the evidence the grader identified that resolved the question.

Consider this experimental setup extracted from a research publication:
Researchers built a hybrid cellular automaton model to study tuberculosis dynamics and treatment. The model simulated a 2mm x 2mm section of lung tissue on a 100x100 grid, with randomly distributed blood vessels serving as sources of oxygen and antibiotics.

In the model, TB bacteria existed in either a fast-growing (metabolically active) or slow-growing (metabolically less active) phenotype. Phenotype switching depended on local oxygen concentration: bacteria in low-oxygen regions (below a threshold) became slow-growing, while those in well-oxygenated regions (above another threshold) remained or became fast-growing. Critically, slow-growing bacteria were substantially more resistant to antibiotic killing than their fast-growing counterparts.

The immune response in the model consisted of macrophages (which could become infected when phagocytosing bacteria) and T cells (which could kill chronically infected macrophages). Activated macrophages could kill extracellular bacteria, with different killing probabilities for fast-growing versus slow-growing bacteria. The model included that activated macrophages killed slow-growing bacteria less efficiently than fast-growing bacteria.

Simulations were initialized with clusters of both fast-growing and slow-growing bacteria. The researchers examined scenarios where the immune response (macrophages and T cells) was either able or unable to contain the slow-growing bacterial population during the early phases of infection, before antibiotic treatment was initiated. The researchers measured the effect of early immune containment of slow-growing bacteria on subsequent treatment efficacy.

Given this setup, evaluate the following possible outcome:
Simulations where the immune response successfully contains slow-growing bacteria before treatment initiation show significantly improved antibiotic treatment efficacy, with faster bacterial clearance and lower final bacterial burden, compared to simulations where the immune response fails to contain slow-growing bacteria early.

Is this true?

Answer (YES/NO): YES